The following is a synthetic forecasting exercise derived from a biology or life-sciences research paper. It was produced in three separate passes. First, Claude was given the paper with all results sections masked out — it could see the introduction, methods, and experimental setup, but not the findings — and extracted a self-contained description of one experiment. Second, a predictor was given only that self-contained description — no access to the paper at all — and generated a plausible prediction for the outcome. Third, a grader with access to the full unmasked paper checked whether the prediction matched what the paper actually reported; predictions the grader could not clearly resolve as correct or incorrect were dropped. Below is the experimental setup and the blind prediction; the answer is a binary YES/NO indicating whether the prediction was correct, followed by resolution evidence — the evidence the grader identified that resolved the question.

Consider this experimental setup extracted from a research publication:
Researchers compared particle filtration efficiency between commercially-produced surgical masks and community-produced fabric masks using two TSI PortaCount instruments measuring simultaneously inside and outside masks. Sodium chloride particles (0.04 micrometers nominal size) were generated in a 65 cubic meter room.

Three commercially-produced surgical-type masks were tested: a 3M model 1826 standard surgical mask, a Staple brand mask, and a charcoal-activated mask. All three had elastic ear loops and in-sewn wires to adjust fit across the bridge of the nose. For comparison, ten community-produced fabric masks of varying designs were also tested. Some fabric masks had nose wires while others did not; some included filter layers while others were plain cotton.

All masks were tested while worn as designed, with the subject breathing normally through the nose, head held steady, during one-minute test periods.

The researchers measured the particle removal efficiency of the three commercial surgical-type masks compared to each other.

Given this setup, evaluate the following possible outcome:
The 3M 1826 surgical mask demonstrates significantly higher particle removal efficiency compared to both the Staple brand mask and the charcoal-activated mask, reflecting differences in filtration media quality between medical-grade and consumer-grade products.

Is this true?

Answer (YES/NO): NO